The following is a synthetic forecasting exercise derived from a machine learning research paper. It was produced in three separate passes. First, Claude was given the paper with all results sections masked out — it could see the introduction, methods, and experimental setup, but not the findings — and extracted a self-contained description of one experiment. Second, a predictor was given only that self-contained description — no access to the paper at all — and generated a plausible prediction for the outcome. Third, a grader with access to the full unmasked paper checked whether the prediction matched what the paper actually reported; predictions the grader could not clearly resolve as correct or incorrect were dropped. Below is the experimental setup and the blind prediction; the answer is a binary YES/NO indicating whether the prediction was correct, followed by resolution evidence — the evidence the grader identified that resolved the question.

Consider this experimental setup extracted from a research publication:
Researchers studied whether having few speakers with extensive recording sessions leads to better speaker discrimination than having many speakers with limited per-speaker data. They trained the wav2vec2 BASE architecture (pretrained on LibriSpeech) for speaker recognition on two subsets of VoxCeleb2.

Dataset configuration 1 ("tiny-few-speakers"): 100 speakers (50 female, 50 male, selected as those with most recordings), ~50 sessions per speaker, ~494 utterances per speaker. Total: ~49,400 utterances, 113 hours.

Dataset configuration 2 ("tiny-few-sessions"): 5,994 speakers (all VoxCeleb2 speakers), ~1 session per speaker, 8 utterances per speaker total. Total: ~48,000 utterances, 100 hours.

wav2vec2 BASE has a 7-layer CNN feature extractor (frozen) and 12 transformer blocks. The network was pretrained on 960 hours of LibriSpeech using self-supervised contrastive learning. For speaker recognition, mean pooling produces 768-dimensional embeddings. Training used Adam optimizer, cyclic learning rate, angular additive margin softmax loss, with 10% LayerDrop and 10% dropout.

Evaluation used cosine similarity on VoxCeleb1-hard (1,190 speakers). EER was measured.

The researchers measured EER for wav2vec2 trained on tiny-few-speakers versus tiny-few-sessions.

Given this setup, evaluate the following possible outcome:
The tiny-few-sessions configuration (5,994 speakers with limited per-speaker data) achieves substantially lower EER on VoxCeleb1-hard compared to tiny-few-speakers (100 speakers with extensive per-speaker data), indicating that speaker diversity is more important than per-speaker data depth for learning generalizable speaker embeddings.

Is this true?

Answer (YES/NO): NO